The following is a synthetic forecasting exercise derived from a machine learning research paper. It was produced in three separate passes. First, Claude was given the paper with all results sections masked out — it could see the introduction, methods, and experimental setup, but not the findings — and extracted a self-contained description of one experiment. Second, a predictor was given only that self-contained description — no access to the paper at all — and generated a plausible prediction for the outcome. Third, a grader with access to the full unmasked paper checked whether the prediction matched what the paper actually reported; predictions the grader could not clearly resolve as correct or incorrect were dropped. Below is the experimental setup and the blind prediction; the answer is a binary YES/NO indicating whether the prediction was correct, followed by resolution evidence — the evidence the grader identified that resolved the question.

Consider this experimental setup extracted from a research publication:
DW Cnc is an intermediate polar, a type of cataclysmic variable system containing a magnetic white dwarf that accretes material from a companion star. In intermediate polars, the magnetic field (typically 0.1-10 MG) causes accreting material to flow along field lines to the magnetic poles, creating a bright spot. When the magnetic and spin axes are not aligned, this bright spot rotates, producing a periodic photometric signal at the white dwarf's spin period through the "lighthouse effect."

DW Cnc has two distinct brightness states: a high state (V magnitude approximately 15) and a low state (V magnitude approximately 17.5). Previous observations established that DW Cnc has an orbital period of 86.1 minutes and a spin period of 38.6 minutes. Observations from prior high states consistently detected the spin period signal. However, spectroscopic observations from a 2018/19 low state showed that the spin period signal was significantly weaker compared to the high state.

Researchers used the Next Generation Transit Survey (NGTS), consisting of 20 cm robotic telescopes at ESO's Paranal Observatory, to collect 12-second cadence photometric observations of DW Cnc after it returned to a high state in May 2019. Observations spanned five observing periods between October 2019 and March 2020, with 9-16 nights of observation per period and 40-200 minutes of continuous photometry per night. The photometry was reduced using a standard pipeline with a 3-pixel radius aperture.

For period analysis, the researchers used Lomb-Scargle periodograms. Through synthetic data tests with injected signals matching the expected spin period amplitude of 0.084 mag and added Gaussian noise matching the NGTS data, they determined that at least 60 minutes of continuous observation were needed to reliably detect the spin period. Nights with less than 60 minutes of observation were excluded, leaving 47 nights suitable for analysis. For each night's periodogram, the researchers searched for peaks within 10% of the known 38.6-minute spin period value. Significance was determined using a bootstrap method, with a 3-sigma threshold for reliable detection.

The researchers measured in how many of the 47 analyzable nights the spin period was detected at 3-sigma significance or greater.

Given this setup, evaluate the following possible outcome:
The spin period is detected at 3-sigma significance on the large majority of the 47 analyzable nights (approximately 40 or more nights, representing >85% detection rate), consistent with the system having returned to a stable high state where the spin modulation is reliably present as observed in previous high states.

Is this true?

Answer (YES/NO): NO